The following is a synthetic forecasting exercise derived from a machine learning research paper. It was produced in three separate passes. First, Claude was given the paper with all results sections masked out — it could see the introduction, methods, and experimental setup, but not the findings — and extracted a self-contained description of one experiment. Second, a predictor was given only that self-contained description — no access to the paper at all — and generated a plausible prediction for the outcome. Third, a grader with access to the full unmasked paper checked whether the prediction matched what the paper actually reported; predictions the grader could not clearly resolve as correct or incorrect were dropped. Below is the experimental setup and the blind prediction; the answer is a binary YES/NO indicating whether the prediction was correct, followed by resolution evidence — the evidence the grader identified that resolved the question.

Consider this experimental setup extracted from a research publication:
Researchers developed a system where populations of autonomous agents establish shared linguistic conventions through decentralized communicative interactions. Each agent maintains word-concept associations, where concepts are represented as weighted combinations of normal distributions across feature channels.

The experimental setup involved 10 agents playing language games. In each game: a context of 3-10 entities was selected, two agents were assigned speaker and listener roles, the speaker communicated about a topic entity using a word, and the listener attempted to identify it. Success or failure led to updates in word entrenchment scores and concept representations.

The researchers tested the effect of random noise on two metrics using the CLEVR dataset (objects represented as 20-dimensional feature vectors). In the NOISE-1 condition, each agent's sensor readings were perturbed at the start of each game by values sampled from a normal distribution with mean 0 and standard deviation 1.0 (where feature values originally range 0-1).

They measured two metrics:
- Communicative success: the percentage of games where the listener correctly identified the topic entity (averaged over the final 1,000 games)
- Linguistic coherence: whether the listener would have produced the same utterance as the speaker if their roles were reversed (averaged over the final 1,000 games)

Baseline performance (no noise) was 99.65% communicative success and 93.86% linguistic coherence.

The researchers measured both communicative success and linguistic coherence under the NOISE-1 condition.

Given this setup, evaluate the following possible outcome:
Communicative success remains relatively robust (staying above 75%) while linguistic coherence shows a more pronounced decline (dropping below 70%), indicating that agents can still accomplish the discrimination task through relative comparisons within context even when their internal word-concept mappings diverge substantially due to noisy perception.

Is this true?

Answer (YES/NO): YES